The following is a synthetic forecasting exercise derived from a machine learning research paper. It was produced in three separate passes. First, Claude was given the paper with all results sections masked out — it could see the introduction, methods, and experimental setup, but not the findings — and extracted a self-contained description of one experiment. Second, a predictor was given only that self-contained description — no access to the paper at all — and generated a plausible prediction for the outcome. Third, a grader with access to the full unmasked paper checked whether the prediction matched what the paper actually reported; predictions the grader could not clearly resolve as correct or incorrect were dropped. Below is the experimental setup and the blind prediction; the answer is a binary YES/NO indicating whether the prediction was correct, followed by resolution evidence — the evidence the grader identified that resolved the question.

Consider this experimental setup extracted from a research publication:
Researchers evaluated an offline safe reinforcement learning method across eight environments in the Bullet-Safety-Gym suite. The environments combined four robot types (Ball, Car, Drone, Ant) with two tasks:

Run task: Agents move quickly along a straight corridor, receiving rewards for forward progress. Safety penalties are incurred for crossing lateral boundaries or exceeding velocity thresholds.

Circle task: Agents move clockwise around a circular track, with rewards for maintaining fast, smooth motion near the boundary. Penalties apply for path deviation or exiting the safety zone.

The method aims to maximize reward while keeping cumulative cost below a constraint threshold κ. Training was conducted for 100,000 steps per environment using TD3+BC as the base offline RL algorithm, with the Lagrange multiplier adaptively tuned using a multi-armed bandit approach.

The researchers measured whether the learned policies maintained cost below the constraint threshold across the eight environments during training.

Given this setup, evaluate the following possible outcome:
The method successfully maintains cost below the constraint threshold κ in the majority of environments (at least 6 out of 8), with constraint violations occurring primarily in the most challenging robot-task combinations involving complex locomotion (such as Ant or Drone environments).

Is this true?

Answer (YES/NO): NO